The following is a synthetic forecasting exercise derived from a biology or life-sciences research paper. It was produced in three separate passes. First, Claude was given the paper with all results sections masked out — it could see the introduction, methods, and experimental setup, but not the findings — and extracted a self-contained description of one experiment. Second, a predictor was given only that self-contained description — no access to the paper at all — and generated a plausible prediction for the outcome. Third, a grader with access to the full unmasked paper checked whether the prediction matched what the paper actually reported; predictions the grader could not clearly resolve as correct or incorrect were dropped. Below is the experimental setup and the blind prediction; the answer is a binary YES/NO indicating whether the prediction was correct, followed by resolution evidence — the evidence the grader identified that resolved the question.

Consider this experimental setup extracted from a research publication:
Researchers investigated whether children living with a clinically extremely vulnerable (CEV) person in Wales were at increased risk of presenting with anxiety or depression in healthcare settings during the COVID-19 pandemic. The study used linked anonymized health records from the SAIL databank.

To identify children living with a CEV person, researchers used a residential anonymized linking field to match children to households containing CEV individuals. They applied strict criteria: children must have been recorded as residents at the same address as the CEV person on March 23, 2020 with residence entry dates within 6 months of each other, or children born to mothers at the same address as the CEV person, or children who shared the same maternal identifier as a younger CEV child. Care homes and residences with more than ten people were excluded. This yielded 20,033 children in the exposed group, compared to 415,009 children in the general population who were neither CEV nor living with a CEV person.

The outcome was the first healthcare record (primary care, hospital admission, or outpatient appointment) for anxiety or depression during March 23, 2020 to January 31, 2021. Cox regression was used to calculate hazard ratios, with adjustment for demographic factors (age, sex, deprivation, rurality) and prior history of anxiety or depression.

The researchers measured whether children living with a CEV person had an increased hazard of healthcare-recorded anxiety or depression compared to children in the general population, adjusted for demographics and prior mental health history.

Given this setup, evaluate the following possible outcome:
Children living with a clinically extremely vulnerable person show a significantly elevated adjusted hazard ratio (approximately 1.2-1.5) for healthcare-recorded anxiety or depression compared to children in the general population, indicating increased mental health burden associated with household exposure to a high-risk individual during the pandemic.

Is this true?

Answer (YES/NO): NO